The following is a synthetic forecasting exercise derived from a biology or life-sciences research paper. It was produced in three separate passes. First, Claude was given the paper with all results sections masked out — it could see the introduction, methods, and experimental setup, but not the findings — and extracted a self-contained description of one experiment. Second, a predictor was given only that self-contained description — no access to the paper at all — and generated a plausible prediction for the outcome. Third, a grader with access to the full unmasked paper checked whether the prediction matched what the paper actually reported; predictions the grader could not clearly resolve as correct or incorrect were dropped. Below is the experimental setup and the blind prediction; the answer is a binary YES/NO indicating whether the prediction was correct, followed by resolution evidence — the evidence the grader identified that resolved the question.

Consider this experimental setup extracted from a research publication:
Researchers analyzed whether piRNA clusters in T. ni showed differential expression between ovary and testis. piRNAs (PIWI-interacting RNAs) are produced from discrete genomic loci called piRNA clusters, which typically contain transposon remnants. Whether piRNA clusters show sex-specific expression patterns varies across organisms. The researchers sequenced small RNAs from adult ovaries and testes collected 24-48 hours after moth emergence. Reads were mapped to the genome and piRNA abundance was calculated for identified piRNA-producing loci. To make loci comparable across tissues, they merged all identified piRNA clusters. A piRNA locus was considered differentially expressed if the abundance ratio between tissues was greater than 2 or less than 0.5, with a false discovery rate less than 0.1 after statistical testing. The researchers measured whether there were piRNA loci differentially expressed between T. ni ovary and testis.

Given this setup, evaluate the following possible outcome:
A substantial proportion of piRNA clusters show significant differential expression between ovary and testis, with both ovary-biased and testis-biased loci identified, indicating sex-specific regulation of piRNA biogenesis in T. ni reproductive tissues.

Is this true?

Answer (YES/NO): YES